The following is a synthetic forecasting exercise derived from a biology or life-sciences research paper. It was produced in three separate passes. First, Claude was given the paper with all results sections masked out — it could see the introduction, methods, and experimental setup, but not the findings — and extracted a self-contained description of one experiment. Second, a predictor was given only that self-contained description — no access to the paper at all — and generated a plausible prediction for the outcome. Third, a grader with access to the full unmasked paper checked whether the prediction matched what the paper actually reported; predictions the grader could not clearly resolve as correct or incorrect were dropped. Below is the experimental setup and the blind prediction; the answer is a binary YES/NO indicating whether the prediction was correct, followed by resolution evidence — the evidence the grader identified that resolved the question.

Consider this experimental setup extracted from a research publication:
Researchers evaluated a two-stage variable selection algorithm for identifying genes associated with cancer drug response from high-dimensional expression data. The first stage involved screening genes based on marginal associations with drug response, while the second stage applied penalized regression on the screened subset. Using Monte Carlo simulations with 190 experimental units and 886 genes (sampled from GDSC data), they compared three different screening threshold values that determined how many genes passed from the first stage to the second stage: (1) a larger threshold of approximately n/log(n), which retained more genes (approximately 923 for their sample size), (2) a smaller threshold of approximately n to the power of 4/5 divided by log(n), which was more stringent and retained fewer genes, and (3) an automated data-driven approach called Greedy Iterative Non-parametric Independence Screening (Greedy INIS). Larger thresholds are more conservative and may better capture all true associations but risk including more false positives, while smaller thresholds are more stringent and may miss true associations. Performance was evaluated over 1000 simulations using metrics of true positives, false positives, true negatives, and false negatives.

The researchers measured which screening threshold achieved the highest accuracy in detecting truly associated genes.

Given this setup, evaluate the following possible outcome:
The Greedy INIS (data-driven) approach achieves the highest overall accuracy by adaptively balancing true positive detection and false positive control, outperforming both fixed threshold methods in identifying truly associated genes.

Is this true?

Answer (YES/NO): NO